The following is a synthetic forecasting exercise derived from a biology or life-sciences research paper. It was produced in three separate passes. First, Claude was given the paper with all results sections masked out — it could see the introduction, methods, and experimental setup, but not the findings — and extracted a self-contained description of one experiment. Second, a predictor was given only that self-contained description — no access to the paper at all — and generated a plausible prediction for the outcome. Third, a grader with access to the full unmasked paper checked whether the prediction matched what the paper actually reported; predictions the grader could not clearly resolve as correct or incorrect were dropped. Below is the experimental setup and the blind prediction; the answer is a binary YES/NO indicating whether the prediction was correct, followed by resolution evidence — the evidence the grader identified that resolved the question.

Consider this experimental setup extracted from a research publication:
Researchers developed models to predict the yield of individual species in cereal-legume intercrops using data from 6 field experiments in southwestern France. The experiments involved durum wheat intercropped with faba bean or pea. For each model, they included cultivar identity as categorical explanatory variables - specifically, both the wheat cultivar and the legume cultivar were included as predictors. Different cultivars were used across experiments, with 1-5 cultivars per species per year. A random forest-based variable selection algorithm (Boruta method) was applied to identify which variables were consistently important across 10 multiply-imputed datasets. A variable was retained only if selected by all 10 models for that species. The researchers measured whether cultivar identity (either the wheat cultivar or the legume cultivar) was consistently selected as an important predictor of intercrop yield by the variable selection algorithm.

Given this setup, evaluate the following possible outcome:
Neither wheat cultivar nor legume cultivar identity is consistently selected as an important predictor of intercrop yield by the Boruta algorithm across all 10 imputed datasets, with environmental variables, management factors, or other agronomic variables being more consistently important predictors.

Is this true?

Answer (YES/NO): NO